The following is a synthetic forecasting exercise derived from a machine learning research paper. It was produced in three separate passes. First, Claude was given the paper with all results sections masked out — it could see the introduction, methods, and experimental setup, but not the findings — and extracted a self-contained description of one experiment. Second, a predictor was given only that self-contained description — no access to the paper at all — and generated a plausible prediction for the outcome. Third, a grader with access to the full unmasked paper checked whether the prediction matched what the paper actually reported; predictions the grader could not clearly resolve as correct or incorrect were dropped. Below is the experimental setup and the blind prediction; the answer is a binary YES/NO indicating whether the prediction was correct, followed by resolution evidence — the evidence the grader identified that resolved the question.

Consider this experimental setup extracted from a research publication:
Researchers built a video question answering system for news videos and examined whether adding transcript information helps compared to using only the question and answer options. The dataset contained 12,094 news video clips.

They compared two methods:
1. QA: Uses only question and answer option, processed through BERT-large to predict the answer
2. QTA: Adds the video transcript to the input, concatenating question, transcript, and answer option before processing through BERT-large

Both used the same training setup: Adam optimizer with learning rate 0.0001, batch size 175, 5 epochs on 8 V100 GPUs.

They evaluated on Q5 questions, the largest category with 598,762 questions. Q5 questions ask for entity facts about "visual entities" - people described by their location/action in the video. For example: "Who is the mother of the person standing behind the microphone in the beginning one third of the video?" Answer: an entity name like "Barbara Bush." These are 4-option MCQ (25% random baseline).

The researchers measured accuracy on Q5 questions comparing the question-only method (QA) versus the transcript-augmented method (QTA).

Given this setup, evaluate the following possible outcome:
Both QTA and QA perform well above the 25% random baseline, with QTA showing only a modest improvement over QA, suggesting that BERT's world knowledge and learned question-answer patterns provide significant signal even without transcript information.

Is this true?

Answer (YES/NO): NO